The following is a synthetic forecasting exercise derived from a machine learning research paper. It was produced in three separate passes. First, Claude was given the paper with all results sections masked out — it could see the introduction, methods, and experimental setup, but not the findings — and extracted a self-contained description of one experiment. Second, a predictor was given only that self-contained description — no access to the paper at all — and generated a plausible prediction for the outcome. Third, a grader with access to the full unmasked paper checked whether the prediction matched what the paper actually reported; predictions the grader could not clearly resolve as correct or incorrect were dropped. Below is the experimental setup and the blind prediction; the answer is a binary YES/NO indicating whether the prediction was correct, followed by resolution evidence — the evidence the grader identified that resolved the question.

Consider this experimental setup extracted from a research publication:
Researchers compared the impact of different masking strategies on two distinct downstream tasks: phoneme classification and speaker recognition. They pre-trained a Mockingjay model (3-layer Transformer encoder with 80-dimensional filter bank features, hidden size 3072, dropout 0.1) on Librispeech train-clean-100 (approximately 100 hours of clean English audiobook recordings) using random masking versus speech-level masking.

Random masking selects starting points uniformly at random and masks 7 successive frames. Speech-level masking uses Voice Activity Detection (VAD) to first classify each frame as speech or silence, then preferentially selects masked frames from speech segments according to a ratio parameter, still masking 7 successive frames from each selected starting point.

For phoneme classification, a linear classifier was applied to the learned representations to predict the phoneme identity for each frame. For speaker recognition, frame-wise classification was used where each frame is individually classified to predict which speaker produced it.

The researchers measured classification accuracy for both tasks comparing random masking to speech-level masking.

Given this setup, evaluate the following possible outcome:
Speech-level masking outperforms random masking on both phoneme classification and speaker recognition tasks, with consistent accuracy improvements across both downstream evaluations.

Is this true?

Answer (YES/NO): YES